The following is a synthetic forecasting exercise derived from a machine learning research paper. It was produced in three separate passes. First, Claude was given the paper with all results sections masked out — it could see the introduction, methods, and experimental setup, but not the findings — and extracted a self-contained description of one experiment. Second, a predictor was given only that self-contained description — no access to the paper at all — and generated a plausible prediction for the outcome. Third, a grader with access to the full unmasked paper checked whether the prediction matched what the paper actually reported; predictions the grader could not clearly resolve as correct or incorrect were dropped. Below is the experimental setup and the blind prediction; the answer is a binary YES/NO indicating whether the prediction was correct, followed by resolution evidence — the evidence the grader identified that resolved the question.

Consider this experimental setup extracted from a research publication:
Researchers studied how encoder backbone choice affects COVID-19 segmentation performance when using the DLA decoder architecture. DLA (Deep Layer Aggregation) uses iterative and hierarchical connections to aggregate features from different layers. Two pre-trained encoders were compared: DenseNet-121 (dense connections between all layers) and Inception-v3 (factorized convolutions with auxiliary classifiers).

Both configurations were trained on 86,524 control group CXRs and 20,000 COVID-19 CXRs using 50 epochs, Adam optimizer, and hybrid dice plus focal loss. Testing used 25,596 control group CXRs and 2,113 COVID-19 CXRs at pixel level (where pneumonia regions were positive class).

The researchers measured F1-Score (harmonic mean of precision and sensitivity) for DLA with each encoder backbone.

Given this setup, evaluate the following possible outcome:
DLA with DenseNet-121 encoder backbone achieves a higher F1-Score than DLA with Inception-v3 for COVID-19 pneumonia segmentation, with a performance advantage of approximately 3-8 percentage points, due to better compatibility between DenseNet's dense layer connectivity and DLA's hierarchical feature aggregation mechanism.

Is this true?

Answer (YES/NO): NO